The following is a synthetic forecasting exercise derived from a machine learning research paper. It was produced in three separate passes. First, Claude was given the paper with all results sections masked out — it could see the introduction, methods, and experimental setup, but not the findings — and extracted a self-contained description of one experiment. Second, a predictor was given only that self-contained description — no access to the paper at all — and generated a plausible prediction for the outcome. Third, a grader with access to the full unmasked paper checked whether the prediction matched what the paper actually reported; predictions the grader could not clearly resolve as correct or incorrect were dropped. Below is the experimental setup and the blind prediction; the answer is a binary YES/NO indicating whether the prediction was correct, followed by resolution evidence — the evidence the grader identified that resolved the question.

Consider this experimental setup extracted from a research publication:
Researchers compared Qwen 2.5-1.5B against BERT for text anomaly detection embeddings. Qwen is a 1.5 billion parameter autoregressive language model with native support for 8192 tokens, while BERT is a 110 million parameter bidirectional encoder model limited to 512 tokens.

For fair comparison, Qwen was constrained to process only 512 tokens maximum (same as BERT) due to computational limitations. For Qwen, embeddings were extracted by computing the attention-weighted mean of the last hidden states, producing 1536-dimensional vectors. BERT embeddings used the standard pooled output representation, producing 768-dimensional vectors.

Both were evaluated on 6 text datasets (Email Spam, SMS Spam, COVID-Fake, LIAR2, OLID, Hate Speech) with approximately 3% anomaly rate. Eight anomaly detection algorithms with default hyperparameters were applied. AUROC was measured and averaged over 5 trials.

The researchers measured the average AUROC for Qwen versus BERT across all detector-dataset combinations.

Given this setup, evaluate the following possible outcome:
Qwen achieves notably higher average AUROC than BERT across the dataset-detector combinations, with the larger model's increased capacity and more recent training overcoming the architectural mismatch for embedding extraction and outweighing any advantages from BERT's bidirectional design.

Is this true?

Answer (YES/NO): NO